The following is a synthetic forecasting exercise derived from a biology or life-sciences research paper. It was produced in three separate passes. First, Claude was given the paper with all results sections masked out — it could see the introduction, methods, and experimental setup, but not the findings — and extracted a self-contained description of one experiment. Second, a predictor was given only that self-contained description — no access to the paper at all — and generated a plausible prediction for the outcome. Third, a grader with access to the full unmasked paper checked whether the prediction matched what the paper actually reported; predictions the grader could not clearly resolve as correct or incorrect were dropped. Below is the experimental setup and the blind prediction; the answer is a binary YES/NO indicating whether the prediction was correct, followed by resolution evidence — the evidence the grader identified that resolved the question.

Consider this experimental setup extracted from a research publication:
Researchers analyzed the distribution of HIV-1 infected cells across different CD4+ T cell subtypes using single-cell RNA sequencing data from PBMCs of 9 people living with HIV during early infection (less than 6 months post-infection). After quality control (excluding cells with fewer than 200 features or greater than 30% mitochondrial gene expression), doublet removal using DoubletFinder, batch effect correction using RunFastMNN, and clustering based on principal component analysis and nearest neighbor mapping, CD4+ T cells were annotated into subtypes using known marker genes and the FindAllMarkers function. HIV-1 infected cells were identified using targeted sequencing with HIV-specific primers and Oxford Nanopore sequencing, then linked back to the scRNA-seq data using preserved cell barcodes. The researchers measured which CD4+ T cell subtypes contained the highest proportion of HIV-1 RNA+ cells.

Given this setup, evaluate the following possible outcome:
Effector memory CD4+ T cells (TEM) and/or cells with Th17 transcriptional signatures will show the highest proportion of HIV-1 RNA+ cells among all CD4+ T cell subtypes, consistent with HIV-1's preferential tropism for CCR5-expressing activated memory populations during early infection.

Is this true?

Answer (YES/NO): NO